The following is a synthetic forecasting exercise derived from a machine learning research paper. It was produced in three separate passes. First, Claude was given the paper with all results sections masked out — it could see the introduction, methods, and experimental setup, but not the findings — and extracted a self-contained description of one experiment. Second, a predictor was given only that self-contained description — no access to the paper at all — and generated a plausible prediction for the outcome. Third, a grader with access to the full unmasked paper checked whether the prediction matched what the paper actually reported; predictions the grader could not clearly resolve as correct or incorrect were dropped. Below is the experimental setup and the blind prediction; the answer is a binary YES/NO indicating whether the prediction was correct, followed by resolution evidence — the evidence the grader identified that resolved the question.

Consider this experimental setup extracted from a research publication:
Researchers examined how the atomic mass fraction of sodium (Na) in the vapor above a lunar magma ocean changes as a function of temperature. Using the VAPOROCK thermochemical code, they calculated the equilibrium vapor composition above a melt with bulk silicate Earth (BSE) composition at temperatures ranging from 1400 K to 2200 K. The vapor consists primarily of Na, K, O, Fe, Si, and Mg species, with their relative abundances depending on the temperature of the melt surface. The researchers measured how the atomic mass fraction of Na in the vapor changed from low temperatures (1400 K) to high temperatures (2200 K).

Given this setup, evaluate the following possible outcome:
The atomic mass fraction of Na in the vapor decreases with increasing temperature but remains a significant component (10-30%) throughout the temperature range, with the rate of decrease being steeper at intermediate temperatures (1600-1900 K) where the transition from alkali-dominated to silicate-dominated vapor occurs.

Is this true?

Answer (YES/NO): NO